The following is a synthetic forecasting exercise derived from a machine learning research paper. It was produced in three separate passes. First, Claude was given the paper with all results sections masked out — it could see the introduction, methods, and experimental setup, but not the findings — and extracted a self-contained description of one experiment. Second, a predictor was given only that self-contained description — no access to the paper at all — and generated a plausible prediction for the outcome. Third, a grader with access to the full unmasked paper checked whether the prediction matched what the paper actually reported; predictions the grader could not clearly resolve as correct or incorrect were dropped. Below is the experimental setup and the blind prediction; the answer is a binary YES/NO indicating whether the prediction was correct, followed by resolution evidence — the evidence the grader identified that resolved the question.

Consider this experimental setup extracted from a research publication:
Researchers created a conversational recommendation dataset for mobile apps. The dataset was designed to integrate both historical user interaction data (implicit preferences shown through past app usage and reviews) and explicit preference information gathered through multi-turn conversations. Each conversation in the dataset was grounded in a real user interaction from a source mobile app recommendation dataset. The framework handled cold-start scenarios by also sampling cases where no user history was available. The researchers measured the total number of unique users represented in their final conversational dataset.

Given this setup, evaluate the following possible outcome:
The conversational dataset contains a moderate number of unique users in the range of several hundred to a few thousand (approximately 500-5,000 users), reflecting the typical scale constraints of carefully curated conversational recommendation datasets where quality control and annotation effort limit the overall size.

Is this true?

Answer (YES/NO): NO